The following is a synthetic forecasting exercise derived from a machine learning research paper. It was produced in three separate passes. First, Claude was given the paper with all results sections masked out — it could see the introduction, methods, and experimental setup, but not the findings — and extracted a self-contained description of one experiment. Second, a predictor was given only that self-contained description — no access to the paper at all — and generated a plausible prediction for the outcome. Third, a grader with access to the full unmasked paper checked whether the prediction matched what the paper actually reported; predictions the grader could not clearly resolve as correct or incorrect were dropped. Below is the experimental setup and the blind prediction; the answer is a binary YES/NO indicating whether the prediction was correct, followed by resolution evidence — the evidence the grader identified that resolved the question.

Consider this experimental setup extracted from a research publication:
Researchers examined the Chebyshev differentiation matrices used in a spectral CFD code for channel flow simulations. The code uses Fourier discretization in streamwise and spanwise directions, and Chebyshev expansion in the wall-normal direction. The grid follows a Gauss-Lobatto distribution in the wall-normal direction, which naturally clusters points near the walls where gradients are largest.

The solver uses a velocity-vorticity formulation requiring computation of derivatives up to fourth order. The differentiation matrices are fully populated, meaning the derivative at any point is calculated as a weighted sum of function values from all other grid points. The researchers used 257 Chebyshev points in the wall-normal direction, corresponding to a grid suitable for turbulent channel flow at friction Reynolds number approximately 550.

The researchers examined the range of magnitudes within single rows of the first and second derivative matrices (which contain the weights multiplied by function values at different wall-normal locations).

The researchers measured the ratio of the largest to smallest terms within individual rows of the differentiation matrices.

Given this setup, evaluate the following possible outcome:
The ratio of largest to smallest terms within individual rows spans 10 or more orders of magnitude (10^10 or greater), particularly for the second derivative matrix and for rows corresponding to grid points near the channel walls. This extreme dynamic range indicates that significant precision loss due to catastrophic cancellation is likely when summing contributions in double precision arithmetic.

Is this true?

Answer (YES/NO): NO